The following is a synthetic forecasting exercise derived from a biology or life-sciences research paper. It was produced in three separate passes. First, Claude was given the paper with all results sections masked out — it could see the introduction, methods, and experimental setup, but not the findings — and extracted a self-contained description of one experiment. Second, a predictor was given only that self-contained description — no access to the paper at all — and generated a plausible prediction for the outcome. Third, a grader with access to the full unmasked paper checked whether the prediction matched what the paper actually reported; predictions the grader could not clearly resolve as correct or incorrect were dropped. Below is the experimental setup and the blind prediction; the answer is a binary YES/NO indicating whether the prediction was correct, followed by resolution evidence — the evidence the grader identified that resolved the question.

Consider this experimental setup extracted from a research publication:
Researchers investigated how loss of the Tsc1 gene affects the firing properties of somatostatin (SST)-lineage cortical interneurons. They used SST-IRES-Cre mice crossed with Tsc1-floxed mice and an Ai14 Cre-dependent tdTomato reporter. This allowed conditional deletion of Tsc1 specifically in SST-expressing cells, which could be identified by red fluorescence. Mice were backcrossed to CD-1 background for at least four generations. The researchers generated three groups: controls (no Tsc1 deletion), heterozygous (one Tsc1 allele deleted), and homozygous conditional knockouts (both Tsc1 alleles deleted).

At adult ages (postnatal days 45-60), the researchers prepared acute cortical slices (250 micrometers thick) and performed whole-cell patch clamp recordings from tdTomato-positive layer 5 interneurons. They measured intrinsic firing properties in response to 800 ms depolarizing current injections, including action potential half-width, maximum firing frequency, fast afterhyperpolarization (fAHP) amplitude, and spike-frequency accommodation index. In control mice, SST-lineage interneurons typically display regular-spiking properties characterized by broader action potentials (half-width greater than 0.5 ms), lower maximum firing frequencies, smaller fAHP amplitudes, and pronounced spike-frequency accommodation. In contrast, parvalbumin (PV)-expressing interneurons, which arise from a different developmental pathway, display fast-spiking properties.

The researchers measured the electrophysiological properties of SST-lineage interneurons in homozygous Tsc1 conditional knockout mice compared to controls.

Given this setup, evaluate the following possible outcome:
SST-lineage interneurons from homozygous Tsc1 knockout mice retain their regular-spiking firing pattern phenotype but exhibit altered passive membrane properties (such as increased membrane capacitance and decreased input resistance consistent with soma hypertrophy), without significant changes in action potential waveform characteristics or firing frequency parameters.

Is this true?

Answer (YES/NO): NO